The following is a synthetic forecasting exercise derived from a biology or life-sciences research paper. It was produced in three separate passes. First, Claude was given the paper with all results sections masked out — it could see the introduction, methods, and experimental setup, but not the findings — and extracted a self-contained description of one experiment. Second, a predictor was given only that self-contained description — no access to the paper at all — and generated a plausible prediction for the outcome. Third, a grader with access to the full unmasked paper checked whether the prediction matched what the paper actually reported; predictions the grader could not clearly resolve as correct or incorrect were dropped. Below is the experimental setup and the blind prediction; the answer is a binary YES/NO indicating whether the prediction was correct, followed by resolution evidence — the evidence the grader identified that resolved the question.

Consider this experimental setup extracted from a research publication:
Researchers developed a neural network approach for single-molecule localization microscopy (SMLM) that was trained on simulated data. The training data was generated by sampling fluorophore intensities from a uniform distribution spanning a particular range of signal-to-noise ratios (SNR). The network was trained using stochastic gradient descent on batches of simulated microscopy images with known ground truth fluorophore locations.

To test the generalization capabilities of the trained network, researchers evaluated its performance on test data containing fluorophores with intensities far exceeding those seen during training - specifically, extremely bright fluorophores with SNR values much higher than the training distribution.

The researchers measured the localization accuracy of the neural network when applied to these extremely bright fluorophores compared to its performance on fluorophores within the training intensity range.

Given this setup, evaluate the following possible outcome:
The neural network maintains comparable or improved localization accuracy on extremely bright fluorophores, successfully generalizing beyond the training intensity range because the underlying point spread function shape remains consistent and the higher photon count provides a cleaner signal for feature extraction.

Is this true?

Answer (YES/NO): NO